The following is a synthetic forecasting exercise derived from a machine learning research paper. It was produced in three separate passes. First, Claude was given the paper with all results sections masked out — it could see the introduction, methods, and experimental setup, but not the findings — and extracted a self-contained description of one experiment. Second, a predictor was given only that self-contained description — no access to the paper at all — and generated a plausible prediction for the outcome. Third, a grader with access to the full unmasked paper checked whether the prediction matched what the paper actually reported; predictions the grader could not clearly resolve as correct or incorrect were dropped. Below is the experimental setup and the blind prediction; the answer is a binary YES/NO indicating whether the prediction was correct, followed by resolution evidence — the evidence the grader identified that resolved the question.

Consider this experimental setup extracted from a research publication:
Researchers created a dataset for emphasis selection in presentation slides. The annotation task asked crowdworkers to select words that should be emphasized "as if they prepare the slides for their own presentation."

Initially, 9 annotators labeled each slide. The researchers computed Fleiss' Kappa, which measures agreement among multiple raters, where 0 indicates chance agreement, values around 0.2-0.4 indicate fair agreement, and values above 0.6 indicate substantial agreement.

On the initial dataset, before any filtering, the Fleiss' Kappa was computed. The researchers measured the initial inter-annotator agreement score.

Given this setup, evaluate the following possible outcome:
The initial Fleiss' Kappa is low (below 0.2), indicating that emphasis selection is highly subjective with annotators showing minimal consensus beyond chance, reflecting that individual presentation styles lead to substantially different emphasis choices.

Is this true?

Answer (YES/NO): YES